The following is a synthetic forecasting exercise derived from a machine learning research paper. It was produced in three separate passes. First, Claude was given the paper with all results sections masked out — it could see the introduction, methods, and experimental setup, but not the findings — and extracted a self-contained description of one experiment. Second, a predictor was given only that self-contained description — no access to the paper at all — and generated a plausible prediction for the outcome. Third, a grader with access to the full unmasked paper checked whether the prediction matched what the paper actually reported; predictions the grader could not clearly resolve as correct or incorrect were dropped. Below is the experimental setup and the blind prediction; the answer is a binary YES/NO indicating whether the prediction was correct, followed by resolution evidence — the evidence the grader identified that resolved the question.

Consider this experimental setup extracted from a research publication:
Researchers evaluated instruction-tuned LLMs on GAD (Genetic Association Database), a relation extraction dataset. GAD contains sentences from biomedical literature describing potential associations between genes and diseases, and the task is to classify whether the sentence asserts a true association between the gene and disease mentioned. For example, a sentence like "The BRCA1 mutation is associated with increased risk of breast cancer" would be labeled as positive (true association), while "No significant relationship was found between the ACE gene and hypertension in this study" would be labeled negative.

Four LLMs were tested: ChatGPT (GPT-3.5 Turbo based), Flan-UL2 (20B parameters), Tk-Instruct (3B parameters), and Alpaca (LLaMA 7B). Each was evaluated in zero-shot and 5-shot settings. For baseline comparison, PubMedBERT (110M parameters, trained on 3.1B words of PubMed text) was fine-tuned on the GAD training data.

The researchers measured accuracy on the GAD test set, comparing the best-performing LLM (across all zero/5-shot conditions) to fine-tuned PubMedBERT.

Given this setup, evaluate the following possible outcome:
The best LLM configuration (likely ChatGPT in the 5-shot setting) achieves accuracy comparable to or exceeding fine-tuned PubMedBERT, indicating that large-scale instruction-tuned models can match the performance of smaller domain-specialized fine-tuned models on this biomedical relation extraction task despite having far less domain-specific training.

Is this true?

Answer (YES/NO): NO